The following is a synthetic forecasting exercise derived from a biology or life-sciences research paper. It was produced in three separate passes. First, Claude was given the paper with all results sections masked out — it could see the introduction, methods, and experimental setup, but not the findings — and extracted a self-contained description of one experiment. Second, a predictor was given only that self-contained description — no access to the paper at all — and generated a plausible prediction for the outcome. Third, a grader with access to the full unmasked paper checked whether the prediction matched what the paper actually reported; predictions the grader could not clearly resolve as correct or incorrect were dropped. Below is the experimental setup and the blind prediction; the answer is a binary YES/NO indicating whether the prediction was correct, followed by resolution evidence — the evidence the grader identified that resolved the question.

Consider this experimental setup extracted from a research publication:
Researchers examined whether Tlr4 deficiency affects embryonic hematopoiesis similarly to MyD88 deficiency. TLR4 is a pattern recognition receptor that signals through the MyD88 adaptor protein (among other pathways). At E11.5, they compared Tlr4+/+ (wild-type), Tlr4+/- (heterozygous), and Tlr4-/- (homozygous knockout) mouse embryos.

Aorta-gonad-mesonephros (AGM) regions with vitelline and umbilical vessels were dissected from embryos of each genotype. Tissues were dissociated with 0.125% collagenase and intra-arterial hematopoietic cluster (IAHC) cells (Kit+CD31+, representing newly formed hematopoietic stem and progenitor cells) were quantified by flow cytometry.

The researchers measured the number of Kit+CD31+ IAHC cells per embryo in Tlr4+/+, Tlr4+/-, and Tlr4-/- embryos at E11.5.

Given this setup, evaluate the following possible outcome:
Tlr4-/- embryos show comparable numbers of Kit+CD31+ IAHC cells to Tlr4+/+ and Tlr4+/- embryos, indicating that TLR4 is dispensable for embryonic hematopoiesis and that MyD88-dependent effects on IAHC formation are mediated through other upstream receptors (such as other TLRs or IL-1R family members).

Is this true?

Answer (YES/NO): NO